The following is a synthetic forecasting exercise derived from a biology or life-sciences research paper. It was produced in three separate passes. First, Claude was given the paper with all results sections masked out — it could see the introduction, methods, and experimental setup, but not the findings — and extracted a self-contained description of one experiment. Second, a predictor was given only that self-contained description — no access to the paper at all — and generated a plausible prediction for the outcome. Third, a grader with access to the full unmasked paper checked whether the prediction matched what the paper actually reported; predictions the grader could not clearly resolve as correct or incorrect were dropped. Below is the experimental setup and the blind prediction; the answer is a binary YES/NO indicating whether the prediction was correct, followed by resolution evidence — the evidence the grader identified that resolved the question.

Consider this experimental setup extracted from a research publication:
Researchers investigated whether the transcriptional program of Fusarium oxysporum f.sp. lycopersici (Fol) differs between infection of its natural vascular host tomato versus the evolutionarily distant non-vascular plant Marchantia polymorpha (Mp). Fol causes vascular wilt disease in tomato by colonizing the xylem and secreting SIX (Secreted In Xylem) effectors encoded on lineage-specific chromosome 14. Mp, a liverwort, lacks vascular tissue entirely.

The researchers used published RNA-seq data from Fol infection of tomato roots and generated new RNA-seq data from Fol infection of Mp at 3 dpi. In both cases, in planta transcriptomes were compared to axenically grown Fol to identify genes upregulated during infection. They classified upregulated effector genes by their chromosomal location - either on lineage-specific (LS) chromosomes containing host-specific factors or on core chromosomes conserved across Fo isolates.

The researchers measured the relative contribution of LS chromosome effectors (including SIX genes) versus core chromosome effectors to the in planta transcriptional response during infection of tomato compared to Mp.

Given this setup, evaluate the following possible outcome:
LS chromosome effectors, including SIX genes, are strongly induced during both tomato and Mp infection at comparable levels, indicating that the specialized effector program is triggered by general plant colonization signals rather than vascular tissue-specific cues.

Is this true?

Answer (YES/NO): NO